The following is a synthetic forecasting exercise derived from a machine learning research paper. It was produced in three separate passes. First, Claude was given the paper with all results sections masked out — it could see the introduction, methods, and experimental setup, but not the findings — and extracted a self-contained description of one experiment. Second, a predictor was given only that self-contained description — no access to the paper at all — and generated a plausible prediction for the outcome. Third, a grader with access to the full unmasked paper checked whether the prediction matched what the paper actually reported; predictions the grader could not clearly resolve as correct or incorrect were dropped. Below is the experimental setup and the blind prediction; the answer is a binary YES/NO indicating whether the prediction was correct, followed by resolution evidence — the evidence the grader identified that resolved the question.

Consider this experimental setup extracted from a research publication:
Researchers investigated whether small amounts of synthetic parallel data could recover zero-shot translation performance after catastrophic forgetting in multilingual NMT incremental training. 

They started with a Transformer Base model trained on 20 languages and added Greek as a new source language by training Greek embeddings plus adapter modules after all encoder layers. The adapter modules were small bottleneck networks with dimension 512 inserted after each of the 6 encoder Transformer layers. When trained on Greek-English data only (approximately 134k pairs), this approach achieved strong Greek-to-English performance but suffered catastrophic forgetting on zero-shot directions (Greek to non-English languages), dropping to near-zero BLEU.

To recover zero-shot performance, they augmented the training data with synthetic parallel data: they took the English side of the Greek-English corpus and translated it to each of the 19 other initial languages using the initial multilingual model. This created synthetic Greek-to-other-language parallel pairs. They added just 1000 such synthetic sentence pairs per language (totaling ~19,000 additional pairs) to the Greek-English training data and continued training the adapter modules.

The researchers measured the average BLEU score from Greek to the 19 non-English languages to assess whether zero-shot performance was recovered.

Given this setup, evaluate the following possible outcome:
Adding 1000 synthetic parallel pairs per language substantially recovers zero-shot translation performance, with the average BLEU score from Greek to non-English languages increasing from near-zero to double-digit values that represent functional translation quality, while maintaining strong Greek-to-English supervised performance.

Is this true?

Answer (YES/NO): YES